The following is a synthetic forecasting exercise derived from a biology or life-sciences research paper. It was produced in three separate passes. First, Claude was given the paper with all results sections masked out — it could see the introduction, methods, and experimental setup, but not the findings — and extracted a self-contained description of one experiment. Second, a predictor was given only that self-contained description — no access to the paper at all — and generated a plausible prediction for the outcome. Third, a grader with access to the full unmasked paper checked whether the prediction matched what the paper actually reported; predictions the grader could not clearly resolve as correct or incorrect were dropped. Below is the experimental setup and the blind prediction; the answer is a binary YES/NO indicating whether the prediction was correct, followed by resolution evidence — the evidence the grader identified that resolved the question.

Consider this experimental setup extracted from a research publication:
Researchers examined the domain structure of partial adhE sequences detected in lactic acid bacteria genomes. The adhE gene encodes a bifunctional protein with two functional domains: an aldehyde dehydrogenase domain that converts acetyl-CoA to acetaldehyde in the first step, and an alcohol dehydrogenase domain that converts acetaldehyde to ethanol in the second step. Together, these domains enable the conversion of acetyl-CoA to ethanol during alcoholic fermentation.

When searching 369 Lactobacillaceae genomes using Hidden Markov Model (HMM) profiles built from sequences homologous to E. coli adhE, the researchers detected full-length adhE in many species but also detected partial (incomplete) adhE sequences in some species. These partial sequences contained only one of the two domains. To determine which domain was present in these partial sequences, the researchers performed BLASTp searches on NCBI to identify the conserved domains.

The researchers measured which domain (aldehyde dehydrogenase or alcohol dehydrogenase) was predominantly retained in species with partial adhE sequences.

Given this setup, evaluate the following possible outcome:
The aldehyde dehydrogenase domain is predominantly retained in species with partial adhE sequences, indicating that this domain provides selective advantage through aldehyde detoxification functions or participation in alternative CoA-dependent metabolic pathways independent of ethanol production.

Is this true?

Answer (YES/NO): YES